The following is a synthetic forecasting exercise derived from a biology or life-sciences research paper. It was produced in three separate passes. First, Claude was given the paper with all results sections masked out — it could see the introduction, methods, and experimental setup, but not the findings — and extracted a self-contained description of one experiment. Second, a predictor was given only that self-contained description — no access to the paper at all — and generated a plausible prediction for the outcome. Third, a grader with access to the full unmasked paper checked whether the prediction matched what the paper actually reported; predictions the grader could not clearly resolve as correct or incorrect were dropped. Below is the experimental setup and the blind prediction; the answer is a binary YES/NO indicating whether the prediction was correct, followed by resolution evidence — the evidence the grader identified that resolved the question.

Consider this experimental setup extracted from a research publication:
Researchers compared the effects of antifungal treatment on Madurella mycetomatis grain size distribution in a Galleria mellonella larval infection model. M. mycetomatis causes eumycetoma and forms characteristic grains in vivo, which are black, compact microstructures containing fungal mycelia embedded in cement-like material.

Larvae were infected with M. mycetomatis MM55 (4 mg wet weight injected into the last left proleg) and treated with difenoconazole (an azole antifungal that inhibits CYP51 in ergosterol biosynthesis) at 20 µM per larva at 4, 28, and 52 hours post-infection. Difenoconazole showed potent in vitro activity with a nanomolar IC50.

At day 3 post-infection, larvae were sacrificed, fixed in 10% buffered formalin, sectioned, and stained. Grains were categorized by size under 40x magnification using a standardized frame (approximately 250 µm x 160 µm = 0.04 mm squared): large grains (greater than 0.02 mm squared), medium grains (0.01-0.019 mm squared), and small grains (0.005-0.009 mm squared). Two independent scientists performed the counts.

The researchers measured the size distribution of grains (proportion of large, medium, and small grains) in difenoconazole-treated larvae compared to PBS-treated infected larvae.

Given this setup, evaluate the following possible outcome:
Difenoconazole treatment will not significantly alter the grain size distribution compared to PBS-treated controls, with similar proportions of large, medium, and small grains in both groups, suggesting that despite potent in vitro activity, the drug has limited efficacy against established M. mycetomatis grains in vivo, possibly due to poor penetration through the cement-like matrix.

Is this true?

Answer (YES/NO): YES